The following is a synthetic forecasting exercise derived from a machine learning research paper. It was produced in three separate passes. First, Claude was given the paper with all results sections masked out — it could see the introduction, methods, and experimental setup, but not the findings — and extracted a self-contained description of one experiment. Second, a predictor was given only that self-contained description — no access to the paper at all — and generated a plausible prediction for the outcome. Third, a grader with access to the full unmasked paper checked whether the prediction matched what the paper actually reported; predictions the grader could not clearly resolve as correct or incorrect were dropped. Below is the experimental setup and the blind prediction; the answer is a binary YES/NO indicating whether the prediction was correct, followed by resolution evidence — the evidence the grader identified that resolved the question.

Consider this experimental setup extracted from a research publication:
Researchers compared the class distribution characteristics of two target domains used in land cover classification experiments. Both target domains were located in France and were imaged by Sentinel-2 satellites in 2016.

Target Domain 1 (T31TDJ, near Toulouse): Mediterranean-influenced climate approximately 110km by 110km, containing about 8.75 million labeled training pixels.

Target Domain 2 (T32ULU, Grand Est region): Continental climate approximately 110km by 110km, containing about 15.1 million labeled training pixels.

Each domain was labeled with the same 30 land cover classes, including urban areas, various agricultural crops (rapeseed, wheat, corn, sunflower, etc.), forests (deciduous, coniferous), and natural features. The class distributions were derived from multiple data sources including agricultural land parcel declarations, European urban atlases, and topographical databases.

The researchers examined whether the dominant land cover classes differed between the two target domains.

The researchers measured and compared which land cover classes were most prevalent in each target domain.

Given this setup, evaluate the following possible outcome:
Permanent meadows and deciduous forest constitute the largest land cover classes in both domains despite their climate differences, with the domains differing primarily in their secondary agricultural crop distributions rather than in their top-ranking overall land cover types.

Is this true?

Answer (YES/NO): NO